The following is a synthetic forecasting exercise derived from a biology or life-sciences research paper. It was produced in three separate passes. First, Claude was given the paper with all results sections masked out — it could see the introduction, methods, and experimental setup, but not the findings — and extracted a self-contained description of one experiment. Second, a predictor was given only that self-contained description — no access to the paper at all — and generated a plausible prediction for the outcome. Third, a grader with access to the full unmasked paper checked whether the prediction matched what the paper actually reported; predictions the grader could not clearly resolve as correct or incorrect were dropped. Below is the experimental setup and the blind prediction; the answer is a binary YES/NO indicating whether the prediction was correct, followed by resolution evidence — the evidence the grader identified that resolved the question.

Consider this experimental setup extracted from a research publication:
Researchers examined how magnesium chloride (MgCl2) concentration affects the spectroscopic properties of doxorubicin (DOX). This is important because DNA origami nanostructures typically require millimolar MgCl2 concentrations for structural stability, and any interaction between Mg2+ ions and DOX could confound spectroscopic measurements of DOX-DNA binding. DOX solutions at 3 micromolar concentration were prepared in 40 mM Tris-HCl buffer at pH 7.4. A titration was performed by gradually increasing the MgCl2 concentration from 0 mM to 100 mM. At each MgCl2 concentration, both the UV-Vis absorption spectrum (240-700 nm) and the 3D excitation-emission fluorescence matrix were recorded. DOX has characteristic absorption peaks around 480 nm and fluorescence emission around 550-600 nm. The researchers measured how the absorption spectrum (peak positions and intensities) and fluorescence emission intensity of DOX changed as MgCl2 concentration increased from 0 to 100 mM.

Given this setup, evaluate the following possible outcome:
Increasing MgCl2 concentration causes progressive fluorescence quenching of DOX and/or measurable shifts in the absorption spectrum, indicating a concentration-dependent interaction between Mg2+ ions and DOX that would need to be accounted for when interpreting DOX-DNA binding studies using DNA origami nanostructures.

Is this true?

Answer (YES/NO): YES